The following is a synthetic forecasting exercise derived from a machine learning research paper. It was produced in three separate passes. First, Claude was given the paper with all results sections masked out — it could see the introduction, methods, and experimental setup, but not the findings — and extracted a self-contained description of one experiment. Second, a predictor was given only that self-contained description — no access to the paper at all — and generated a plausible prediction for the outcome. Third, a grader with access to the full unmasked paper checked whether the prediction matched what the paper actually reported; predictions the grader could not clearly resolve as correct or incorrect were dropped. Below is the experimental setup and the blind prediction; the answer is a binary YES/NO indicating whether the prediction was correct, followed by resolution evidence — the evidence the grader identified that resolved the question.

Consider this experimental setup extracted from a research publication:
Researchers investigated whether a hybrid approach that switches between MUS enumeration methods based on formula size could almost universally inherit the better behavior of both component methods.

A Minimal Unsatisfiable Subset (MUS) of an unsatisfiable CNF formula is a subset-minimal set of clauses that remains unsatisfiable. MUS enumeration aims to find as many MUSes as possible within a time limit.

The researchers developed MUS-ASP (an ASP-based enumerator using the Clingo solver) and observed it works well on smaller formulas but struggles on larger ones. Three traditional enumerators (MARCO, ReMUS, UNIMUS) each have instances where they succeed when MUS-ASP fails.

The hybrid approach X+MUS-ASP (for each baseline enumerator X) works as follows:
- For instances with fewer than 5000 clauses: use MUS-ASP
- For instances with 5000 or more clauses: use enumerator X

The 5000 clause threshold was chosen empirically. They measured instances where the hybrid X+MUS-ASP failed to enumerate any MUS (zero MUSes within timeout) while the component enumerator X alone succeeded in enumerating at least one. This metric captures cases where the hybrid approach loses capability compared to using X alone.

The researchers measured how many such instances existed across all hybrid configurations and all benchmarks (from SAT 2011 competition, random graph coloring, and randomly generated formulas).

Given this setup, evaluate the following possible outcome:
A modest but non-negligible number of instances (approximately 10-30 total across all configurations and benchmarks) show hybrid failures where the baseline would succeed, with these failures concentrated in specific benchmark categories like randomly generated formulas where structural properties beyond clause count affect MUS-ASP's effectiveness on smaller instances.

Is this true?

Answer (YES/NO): NO